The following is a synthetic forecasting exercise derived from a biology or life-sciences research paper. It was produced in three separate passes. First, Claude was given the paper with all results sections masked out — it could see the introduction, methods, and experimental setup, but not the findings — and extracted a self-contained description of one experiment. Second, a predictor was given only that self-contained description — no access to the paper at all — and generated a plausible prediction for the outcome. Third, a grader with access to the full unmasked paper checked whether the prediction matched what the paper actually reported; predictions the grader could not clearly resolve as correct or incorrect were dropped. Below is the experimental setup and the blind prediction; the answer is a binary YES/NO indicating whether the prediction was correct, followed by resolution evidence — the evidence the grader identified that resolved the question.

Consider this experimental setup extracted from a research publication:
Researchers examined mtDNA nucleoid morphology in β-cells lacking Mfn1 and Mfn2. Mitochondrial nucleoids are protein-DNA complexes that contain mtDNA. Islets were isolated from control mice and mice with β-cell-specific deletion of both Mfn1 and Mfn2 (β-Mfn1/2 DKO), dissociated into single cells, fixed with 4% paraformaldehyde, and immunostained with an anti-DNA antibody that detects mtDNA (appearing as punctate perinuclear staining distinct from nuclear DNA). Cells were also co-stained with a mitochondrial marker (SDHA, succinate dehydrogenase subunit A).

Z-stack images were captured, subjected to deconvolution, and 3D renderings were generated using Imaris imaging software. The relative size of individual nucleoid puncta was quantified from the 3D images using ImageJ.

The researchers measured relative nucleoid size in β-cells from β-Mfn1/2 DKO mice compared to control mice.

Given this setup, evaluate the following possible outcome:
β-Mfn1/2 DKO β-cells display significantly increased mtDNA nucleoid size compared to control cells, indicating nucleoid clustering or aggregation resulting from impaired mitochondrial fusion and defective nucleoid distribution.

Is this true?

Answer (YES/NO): YES